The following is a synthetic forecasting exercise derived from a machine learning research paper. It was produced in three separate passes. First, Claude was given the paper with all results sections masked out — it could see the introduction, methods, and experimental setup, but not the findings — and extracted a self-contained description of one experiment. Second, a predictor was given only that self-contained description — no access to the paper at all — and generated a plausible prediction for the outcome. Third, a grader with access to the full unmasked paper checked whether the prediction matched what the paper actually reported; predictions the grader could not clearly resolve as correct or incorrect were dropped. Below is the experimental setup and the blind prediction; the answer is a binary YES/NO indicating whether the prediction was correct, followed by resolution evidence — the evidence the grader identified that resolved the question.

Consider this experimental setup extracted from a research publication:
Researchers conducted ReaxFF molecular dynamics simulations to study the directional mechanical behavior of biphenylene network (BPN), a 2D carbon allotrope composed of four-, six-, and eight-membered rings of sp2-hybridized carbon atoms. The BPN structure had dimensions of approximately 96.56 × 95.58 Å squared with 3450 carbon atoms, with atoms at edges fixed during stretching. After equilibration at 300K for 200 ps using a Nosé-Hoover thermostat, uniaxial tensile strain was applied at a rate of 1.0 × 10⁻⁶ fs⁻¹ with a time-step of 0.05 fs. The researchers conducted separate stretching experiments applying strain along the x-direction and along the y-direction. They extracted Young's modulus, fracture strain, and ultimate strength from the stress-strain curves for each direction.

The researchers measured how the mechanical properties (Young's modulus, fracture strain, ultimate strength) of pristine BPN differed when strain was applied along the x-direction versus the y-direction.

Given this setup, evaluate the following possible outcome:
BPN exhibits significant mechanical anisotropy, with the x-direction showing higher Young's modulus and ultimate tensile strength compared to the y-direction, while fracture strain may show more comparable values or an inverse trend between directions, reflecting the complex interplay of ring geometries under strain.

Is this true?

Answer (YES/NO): NO